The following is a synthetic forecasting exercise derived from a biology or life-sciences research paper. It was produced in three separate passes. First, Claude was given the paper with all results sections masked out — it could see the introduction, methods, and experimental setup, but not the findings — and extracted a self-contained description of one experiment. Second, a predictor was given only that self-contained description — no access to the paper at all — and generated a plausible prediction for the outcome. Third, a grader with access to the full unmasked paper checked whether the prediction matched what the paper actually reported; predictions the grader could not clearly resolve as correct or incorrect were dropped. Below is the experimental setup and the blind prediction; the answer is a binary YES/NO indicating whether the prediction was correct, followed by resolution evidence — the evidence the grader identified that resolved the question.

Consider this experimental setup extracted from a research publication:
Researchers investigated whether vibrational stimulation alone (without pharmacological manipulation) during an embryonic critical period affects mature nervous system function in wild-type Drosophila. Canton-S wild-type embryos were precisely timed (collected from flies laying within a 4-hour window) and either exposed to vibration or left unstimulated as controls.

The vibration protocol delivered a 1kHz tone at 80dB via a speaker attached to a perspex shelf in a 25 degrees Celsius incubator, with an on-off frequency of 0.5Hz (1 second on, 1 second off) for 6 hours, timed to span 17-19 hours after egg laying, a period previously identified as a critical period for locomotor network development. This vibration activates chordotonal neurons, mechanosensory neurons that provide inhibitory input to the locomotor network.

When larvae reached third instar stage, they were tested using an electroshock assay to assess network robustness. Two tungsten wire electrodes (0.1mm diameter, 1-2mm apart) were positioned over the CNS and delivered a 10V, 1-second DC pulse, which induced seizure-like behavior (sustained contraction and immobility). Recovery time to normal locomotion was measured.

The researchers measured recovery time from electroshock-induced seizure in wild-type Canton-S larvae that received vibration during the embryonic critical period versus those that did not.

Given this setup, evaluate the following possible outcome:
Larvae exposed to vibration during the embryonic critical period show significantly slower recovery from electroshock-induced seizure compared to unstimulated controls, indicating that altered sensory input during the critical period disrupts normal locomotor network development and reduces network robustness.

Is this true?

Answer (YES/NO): YES